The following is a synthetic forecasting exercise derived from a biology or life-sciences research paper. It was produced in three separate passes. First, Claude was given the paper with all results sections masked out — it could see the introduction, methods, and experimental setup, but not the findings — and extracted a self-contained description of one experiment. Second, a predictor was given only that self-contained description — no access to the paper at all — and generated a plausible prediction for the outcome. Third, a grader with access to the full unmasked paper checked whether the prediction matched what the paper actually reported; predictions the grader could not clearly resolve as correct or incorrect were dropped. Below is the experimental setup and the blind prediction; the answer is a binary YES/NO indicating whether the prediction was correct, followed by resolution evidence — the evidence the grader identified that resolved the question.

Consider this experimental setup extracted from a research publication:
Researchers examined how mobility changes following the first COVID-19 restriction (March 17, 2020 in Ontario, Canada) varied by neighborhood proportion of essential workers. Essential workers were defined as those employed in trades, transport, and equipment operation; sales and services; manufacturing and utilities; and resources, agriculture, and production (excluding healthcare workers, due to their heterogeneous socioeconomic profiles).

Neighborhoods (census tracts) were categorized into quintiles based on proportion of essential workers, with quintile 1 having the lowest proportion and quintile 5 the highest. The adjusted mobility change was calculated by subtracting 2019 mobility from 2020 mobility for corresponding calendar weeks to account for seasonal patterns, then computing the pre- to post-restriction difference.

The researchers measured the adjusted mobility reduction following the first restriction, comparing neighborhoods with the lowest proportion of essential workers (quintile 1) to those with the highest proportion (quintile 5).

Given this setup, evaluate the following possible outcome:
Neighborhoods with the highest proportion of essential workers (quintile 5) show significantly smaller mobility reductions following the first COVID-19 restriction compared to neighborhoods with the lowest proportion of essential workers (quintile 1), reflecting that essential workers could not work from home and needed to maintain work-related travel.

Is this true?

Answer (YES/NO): YES